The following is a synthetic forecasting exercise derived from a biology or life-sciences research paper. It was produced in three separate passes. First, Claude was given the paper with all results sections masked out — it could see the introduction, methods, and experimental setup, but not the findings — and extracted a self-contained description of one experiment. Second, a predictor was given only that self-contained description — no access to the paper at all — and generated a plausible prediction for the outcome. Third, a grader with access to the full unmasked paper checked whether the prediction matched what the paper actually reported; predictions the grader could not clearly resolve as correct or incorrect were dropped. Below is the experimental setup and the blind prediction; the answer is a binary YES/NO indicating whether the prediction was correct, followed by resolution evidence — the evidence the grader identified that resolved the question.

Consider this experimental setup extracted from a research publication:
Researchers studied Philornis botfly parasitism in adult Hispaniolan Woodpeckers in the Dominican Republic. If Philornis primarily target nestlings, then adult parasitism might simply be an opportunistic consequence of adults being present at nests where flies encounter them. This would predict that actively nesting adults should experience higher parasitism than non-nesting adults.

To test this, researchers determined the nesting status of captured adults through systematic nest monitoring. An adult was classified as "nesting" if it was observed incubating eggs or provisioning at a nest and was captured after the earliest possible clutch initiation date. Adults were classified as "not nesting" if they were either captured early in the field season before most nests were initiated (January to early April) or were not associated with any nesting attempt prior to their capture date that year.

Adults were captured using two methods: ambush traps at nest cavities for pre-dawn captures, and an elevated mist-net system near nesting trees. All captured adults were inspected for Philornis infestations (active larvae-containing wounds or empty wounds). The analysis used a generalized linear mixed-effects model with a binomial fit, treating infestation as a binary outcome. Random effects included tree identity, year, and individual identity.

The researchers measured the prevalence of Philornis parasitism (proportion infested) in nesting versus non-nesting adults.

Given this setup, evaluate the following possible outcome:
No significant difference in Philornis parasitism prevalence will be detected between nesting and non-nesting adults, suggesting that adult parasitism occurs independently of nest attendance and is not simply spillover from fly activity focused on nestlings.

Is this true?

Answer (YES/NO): YES